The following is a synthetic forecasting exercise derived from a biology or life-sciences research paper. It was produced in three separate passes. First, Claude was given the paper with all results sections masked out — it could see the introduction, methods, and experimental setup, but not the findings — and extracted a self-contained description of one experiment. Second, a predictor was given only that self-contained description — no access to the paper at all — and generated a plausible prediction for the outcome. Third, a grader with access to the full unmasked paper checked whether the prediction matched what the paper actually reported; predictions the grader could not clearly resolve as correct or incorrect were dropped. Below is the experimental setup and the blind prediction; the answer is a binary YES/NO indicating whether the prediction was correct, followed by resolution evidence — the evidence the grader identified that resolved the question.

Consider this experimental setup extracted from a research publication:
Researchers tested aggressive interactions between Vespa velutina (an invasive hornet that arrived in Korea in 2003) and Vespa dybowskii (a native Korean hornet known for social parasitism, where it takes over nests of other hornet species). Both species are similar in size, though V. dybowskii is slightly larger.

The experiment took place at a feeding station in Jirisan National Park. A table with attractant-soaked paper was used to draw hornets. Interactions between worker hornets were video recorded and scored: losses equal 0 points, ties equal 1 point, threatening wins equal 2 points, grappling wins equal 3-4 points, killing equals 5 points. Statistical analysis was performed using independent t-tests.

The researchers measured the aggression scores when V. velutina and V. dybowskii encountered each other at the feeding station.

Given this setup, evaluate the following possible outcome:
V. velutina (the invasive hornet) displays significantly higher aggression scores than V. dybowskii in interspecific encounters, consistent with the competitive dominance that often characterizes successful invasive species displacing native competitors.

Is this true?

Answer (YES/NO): NO